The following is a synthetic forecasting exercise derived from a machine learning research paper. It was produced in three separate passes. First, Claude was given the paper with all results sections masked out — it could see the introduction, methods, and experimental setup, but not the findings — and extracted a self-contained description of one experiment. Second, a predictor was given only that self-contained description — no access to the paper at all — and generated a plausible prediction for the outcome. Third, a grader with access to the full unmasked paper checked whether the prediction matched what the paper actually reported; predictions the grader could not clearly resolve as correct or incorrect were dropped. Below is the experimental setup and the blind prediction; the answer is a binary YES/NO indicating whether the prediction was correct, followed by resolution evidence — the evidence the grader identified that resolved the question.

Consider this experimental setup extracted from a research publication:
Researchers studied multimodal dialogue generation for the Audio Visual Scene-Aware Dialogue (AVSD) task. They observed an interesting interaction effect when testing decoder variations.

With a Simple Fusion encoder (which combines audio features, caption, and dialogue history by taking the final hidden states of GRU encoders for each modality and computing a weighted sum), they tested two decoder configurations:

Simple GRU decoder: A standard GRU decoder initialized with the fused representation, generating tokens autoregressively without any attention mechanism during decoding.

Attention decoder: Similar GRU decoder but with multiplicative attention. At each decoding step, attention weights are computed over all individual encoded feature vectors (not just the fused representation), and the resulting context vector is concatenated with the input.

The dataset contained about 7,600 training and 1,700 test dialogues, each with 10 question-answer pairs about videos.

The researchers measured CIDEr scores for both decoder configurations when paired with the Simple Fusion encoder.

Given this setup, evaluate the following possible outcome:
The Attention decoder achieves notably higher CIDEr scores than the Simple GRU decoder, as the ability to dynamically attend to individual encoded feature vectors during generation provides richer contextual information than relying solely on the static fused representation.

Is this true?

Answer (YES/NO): NO